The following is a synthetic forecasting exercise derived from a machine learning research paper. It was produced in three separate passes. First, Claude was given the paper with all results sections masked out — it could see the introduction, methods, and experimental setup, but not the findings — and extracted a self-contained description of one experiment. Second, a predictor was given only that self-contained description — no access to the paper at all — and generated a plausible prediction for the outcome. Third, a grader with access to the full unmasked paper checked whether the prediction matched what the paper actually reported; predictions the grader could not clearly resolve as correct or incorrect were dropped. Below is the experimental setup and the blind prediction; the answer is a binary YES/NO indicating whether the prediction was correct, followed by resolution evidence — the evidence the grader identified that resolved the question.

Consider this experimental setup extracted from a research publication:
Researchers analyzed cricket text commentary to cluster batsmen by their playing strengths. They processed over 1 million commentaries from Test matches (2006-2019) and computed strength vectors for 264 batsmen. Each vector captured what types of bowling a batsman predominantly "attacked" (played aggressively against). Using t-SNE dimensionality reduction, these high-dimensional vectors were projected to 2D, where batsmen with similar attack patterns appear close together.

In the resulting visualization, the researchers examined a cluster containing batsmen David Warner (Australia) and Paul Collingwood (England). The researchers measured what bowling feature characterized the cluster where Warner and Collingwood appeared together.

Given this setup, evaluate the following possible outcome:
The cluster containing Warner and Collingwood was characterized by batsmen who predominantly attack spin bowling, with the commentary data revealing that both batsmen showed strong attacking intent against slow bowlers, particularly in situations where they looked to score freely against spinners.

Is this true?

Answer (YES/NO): NO